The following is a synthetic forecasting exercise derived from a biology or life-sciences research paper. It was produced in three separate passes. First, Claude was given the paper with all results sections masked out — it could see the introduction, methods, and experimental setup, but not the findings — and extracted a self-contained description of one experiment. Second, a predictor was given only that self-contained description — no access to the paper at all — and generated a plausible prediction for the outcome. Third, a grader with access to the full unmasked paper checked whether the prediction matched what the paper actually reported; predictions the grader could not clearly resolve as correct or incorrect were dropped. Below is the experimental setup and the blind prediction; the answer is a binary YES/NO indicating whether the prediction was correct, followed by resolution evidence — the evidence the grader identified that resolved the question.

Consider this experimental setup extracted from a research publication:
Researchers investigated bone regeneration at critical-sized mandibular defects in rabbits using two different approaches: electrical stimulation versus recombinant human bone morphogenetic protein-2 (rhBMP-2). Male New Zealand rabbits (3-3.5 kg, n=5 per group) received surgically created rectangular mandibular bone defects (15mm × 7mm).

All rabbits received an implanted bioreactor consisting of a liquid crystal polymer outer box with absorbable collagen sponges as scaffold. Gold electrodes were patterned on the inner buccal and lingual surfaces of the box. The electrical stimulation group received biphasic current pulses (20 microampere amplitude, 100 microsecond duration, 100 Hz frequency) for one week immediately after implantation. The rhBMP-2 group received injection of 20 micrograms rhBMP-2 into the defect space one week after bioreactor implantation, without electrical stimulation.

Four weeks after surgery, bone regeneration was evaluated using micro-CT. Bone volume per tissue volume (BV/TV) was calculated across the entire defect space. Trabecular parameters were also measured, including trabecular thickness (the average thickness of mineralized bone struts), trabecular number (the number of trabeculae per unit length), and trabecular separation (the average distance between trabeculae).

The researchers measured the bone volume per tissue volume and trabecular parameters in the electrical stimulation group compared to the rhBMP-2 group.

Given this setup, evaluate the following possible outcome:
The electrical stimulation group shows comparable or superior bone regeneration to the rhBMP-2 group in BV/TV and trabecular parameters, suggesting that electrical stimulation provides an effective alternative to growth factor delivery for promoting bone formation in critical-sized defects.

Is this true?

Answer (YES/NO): NO